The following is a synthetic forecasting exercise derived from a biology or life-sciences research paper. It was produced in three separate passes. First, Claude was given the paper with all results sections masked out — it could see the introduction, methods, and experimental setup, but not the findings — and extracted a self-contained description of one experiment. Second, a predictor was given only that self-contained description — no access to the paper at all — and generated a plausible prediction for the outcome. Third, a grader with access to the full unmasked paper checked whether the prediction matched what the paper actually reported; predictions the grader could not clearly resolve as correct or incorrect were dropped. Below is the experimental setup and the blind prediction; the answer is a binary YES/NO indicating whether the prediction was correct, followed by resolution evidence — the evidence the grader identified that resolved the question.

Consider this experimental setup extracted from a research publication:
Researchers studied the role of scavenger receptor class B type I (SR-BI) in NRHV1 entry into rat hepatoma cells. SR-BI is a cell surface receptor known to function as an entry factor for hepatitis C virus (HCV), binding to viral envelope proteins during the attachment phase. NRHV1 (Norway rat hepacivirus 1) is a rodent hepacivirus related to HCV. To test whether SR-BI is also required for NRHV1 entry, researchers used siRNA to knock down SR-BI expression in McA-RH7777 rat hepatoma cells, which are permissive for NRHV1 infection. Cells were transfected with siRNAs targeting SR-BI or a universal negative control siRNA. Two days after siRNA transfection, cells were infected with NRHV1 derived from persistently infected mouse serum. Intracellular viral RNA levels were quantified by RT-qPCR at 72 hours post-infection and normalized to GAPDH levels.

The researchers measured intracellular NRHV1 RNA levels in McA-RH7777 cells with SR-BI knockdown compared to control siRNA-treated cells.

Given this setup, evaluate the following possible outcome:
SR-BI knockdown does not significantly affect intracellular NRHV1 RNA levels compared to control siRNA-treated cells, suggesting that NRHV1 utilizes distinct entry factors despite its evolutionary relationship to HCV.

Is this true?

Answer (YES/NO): NO